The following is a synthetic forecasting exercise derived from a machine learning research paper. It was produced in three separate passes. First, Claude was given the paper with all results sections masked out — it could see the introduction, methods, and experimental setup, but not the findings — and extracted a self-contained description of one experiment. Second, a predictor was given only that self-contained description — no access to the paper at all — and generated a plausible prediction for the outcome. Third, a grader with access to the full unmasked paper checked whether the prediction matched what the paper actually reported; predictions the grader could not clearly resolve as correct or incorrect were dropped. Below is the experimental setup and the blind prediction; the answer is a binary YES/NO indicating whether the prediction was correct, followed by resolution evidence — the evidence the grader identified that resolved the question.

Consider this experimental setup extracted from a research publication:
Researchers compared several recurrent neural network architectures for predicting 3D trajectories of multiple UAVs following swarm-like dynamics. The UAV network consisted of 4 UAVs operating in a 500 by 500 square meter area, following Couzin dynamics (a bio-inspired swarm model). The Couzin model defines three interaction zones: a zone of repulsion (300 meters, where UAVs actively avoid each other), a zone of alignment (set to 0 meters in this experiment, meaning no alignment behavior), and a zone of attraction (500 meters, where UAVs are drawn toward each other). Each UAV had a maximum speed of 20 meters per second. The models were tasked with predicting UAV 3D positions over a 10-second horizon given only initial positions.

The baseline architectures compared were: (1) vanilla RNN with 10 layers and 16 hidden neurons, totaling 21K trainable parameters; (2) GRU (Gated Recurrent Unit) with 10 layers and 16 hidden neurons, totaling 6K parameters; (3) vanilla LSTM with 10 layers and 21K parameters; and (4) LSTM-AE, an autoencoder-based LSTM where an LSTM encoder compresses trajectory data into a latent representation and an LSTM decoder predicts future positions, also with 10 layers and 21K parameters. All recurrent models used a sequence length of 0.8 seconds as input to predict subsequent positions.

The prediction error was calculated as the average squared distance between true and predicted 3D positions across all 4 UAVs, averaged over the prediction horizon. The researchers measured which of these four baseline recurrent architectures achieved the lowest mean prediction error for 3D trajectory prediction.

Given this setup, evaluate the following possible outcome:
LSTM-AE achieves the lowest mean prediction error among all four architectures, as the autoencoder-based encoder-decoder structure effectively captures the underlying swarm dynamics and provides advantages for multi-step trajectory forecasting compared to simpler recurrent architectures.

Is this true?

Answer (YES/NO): YES